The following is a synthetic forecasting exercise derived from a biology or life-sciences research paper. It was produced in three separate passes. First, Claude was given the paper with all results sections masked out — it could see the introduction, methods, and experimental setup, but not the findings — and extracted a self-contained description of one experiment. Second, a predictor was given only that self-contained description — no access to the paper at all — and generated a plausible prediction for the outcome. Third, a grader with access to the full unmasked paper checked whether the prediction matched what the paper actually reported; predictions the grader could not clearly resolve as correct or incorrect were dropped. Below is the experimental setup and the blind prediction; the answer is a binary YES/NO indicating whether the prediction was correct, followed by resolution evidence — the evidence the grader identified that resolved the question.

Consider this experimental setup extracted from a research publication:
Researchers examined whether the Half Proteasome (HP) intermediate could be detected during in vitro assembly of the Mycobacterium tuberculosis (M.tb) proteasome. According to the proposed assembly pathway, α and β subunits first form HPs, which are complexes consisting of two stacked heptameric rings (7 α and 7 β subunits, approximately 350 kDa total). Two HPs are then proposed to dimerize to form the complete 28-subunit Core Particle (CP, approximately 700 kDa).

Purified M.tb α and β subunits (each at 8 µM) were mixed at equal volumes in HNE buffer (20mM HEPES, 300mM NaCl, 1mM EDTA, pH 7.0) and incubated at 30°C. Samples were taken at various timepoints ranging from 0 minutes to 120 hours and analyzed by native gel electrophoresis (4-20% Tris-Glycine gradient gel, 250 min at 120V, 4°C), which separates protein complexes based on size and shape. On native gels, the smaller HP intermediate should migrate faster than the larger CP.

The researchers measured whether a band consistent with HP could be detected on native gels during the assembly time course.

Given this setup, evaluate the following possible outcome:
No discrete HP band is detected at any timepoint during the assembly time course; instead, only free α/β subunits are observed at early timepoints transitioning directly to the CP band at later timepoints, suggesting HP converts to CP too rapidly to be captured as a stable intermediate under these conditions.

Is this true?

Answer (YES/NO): NO